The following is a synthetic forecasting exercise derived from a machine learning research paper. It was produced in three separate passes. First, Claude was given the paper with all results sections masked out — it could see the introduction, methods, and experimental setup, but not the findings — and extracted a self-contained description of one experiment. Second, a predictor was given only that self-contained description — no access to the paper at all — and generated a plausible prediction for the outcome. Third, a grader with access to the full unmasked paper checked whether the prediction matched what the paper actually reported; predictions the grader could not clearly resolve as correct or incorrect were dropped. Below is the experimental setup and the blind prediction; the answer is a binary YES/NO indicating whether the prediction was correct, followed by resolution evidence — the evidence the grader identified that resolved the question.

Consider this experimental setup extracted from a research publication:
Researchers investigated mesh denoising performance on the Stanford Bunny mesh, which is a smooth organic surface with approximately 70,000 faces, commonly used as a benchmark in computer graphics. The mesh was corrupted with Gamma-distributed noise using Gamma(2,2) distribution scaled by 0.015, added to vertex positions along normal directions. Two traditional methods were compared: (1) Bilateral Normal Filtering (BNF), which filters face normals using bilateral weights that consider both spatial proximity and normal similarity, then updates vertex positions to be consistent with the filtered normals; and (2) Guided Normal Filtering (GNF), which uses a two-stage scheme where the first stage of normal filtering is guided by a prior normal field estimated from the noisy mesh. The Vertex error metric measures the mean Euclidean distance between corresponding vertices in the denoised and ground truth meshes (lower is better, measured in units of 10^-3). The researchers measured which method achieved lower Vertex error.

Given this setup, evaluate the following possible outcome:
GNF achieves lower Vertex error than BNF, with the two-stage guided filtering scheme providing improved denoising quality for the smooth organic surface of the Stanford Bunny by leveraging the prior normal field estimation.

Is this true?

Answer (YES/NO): YES